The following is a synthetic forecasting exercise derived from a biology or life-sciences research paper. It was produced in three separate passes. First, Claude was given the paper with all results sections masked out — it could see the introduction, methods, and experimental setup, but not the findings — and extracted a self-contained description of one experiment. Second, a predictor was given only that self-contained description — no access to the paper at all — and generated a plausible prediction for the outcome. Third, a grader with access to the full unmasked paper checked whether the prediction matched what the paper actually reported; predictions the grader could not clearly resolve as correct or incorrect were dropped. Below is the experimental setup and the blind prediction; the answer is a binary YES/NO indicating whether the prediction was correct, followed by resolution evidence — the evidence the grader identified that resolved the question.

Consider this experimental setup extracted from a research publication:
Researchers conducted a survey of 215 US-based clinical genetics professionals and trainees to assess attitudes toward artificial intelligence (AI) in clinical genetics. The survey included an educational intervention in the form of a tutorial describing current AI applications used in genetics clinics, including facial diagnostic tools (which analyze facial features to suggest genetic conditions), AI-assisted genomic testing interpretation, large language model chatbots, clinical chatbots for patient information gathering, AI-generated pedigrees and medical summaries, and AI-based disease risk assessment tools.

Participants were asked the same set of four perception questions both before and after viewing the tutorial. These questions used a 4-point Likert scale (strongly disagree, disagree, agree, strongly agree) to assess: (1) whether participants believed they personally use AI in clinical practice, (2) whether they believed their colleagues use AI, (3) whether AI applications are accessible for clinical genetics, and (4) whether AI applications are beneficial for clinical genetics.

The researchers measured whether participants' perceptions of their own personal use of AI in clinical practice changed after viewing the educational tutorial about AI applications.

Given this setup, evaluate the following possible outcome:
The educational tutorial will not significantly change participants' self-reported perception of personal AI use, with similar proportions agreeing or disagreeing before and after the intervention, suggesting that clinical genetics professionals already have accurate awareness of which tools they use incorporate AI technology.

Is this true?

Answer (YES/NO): NO